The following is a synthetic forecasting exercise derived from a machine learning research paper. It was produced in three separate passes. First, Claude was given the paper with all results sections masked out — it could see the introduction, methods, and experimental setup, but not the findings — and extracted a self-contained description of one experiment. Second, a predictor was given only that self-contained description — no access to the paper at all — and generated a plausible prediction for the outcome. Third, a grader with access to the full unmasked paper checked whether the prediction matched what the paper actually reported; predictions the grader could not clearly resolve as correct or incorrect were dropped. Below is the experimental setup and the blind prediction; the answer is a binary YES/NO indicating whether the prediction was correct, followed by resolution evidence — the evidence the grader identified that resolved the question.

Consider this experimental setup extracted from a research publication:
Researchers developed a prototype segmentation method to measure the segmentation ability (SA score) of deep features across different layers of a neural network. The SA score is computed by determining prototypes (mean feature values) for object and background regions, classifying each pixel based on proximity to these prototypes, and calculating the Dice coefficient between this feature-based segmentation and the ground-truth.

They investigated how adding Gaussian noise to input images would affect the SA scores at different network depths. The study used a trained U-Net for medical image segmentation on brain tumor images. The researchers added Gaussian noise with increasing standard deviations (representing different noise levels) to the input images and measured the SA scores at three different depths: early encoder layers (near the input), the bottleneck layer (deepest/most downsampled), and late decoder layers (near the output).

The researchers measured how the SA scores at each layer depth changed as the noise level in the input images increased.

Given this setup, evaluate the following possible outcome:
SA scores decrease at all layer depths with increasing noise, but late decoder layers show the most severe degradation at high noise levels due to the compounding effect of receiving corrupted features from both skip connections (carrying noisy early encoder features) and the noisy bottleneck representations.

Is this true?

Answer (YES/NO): NO